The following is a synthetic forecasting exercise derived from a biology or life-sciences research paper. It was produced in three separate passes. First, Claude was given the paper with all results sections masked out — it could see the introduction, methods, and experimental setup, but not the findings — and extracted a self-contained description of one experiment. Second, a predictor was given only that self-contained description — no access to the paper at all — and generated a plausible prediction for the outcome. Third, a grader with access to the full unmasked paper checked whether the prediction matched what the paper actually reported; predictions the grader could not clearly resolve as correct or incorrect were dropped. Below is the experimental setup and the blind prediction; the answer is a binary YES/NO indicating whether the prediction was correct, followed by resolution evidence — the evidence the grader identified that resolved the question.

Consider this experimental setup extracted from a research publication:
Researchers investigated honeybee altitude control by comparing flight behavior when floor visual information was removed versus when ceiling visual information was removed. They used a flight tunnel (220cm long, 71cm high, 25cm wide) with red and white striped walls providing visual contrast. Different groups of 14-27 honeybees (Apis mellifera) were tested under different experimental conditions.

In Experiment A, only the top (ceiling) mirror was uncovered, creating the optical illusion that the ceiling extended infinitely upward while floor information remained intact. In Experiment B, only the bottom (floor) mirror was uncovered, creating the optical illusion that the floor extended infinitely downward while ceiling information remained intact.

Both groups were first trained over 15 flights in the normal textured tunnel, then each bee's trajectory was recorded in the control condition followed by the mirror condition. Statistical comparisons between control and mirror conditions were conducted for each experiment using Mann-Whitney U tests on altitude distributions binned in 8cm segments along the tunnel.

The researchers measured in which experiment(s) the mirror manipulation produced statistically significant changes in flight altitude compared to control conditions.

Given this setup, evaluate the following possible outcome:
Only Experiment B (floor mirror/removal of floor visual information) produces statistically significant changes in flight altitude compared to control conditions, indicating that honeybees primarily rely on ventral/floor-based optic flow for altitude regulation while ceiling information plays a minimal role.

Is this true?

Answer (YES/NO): YES